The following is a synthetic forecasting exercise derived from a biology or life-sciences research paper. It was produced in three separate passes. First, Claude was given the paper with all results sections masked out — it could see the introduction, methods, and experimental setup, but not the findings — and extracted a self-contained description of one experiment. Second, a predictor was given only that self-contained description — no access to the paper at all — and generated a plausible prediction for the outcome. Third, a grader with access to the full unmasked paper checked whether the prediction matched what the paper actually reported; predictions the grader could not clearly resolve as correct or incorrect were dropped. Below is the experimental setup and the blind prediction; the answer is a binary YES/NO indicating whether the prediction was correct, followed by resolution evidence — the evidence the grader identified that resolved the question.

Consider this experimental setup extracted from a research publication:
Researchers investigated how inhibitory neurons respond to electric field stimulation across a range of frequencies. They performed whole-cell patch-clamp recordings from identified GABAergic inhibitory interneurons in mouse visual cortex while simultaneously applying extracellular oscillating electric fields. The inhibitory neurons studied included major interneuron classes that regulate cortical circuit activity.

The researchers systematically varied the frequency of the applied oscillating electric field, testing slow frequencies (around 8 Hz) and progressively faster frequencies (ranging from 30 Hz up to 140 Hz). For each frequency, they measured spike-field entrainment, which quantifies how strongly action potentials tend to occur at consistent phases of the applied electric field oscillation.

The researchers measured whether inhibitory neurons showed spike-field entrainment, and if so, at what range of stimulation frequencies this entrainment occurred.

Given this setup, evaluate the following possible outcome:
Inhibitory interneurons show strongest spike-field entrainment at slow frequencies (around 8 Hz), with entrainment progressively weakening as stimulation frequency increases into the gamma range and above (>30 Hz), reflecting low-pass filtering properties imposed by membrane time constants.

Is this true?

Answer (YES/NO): NO